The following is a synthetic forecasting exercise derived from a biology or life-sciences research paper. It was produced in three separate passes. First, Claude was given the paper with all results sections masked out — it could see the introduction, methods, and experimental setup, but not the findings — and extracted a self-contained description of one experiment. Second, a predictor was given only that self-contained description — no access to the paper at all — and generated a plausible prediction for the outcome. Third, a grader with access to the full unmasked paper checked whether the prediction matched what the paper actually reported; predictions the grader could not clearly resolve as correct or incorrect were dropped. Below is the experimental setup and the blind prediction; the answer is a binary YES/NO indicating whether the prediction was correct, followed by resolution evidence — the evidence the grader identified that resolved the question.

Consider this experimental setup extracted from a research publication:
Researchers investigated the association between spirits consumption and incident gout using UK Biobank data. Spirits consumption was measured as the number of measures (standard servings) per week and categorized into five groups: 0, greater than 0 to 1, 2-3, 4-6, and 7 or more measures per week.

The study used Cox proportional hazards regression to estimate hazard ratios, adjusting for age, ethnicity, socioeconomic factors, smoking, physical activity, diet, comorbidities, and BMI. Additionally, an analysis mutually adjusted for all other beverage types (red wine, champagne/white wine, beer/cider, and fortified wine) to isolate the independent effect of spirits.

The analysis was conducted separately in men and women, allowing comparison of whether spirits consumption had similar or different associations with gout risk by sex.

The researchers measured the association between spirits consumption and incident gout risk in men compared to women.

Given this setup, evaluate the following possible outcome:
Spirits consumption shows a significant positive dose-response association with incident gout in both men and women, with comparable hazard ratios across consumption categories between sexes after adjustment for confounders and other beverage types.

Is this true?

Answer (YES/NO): NO